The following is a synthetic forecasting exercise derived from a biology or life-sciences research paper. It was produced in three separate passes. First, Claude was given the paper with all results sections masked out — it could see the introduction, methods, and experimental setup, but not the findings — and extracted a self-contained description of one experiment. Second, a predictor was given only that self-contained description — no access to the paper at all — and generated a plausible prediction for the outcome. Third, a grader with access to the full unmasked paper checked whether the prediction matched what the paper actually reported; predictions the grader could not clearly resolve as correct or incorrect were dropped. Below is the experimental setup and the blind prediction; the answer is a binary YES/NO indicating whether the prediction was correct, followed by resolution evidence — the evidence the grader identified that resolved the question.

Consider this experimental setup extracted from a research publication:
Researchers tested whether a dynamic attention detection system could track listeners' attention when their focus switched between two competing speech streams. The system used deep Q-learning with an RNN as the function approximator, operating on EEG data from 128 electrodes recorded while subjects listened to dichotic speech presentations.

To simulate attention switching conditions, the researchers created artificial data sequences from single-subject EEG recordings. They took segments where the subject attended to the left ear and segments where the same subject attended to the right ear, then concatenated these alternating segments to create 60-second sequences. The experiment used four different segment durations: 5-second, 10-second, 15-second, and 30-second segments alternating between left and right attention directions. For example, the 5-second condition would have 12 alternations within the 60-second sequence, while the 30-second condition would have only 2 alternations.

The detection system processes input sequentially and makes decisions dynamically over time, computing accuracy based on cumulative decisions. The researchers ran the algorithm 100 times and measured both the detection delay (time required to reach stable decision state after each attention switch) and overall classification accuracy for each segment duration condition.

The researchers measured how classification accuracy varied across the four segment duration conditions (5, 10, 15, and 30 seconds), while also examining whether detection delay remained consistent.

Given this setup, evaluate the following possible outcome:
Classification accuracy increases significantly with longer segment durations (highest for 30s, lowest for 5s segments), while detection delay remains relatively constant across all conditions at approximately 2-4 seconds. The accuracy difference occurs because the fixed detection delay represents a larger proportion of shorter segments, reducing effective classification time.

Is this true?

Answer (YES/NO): YES